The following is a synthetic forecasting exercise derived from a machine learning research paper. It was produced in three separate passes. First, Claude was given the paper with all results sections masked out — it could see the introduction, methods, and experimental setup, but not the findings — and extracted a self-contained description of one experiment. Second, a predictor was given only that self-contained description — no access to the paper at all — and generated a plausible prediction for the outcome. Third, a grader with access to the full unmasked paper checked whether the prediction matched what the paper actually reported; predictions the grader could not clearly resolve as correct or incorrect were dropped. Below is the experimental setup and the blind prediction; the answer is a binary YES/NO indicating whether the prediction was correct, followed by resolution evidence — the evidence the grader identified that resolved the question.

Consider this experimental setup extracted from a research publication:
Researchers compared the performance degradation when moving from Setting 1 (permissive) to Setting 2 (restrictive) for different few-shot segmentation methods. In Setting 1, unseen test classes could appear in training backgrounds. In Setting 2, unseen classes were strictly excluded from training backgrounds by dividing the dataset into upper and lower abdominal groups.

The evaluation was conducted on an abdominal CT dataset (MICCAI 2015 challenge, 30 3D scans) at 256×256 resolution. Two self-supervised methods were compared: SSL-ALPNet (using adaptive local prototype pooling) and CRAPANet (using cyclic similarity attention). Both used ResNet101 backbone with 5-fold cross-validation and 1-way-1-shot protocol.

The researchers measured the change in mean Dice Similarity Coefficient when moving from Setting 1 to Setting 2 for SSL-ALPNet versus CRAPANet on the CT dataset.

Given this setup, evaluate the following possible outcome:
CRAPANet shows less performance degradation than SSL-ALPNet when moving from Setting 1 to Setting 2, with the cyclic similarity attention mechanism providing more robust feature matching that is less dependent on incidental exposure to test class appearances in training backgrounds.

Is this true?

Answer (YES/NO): YES